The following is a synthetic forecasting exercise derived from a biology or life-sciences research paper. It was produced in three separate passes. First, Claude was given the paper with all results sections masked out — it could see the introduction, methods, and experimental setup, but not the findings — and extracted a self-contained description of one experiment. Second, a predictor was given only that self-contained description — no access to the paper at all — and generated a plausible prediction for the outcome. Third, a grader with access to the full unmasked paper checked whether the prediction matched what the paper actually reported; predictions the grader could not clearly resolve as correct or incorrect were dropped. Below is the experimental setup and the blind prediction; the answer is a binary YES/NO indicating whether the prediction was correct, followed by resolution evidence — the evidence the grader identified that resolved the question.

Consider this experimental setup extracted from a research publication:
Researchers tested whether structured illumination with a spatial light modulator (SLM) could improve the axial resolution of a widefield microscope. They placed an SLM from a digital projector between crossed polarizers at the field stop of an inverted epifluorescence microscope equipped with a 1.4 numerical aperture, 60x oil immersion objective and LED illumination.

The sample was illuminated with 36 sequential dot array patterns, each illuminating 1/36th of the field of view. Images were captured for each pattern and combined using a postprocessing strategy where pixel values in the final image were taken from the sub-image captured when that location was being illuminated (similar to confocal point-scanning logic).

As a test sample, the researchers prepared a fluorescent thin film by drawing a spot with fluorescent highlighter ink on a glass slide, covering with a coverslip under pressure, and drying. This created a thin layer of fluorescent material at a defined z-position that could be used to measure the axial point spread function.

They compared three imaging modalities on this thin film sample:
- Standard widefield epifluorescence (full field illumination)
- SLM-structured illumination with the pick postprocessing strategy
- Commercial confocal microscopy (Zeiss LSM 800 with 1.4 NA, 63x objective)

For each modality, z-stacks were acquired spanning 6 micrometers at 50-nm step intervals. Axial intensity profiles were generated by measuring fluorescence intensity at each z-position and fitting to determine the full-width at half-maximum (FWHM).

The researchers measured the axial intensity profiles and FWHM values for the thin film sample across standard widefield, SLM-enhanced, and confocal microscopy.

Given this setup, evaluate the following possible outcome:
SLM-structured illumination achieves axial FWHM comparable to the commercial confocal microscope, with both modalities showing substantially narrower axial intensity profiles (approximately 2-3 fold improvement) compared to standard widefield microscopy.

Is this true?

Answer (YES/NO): NO